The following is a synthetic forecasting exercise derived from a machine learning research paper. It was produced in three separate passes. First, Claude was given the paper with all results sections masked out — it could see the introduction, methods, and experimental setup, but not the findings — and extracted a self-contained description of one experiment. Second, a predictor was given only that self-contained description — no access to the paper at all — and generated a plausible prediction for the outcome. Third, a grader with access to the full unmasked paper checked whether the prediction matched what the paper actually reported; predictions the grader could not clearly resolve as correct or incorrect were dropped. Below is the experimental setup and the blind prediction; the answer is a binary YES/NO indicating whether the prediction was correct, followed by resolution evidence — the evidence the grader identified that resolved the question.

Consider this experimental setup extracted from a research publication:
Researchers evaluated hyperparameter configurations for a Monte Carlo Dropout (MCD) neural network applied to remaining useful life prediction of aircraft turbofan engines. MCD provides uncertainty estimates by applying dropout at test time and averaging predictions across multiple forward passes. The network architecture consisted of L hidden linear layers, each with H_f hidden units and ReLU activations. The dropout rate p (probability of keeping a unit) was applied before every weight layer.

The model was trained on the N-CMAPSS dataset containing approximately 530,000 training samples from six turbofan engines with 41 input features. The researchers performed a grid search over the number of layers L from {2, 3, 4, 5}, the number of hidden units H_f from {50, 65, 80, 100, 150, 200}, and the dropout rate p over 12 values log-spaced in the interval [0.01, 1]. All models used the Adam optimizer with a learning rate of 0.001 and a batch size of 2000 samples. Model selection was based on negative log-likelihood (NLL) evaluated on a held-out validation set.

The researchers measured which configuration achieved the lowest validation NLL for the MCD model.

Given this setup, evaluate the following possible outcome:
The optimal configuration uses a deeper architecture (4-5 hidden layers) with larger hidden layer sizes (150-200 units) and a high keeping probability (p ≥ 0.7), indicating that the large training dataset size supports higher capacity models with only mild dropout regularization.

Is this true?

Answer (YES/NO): NO